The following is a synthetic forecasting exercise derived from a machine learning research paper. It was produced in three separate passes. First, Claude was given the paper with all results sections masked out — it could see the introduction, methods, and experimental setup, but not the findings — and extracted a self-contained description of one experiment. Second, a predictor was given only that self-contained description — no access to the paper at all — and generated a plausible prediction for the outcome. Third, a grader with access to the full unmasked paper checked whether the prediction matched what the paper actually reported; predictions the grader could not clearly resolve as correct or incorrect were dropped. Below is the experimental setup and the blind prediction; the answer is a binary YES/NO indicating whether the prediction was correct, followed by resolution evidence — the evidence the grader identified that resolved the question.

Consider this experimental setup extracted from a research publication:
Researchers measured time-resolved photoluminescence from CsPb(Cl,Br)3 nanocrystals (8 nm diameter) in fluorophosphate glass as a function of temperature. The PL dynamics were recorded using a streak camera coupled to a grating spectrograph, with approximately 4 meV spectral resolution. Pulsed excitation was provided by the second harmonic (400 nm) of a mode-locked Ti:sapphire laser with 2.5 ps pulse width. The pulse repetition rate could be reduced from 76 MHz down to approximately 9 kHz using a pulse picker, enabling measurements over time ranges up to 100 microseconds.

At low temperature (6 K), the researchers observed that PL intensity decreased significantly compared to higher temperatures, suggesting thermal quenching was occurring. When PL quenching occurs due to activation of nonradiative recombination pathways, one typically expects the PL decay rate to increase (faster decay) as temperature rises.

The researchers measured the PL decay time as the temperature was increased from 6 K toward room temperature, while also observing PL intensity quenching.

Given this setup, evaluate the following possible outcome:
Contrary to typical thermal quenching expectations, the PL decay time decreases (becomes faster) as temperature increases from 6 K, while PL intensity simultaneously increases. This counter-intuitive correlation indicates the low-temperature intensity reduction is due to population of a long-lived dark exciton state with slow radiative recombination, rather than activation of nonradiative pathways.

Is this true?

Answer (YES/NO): YES